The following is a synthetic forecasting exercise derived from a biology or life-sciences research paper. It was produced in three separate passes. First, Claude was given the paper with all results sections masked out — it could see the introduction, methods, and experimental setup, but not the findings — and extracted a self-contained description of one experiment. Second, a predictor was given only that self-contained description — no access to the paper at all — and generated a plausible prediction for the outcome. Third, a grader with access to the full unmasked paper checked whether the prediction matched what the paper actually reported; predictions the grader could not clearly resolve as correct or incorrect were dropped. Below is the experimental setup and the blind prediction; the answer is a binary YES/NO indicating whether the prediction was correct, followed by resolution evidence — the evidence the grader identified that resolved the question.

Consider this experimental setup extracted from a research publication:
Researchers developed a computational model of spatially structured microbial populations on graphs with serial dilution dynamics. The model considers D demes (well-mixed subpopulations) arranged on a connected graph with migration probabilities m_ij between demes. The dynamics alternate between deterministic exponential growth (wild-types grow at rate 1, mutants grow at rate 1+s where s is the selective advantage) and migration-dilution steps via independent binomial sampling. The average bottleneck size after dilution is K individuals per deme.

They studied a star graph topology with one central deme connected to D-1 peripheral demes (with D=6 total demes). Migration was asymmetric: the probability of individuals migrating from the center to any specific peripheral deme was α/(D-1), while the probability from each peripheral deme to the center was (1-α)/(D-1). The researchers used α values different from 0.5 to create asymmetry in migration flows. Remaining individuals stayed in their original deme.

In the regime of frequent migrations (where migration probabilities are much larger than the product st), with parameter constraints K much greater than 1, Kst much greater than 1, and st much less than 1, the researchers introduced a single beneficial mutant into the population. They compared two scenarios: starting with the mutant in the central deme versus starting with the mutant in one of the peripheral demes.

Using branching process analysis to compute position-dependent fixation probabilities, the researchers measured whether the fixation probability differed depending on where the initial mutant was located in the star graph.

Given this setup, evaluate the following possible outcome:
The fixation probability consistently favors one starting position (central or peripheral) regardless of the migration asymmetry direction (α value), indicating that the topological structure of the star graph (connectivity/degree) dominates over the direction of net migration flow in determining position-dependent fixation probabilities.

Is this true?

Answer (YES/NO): NO